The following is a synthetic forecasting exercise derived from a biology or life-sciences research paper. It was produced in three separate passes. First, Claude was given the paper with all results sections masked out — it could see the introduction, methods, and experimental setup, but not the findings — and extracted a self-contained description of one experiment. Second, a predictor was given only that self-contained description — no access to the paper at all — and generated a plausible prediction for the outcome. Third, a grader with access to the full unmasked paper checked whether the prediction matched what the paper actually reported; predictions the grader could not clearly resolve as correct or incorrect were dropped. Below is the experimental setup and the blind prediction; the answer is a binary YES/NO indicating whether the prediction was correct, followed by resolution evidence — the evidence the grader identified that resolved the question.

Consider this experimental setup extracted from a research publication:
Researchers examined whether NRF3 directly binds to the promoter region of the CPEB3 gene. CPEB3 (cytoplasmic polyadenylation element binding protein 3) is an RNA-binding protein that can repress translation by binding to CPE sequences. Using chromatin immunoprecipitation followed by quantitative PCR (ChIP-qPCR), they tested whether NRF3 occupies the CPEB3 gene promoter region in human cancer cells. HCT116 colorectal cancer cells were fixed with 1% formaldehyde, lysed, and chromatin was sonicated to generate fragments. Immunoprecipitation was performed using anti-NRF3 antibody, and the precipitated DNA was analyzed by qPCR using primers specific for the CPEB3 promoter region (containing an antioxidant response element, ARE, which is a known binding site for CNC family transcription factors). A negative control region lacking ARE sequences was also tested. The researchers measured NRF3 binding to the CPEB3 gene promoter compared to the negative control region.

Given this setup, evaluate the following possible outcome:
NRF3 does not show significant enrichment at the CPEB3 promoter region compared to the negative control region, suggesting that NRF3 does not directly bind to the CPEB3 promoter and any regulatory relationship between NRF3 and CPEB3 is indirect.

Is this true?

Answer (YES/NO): NO